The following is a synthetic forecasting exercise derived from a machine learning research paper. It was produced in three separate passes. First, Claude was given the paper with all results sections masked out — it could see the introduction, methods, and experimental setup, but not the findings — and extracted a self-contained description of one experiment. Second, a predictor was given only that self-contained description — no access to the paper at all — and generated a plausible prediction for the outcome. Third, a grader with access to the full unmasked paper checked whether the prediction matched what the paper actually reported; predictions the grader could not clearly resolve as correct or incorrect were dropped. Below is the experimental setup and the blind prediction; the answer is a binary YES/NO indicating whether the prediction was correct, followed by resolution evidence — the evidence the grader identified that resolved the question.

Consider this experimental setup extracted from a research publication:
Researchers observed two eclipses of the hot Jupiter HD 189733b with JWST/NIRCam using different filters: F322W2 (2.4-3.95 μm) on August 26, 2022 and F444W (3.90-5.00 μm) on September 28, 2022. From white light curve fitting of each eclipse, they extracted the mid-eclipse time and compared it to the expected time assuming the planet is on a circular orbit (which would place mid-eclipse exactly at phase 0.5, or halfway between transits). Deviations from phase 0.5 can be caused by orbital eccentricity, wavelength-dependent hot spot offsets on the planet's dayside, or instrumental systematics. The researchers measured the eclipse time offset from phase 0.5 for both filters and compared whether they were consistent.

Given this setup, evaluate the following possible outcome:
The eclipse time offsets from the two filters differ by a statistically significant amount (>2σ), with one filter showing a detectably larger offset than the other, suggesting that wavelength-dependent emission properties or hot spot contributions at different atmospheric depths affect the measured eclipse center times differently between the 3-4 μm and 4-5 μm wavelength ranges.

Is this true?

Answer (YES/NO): NO